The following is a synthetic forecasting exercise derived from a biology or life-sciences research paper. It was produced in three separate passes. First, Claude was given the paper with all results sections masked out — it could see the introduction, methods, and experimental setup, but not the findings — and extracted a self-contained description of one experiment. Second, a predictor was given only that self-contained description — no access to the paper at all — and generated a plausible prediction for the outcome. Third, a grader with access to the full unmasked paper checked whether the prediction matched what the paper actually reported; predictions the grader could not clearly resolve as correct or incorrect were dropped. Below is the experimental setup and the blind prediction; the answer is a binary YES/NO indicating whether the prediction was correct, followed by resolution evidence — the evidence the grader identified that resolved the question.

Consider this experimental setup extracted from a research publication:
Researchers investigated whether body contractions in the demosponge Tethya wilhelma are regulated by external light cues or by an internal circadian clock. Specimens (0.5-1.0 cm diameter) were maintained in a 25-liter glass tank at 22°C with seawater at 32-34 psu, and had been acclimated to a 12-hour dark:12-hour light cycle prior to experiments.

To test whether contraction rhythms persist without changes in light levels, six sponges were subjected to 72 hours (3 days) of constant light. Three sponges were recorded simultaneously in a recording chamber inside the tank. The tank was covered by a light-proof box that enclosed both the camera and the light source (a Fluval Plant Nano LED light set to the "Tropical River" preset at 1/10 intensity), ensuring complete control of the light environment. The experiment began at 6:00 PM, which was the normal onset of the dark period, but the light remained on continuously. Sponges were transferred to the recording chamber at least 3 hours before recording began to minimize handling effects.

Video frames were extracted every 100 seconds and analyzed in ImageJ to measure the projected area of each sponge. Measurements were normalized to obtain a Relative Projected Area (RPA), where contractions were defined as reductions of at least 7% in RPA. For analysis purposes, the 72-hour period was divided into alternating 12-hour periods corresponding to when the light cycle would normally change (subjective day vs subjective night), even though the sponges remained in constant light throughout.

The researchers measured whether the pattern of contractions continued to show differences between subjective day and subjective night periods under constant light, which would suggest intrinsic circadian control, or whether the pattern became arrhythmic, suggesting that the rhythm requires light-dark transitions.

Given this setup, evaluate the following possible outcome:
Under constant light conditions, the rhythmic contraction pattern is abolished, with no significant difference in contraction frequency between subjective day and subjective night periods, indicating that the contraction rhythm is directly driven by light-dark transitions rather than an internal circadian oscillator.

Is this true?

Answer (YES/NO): YES